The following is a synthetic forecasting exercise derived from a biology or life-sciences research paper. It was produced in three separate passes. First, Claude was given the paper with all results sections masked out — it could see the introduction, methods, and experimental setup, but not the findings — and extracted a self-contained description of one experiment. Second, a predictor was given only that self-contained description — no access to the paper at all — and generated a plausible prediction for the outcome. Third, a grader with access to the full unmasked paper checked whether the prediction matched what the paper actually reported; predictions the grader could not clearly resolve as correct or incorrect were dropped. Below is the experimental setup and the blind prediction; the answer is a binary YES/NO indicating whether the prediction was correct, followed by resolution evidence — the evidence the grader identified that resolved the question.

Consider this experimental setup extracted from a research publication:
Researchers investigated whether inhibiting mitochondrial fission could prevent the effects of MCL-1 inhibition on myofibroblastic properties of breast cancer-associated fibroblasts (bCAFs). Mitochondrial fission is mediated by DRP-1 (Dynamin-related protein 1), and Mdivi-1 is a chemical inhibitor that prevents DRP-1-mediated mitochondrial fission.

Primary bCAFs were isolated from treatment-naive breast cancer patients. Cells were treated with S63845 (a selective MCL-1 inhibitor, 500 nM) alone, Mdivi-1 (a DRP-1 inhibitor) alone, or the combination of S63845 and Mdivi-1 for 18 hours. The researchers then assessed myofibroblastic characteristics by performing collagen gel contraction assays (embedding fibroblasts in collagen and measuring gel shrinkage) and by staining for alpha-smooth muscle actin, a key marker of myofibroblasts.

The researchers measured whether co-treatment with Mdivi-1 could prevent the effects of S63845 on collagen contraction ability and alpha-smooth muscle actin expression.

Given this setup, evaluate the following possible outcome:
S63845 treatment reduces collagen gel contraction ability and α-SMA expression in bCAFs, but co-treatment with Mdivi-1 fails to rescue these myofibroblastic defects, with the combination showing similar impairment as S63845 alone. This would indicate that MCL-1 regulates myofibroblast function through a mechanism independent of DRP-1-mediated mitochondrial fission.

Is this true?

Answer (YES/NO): NO